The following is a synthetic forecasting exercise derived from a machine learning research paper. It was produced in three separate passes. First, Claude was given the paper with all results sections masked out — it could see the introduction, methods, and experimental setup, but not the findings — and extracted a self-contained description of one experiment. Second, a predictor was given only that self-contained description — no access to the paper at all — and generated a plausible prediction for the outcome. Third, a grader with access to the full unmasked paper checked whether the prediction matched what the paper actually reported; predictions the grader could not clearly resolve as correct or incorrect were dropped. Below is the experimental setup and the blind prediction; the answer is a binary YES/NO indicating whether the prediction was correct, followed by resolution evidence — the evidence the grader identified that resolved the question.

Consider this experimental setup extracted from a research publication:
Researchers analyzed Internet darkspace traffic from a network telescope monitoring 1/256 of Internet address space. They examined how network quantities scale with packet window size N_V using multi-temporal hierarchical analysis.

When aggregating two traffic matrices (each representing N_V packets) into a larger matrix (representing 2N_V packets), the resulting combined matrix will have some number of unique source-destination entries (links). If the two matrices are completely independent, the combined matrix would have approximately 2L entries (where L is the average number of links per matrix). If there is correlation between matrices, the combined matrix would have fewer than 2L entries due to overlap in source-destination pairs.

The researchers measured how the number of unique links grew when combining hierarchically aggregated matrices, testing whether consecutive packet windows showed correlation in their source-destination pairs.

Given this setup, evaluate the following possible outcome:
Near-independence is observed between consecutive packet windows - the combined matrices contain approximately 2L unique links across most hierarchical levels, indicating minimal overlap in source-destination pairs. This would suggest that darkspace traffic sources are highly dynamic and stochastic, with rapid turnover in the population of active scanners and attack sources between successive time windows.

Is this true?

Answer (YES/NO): NO